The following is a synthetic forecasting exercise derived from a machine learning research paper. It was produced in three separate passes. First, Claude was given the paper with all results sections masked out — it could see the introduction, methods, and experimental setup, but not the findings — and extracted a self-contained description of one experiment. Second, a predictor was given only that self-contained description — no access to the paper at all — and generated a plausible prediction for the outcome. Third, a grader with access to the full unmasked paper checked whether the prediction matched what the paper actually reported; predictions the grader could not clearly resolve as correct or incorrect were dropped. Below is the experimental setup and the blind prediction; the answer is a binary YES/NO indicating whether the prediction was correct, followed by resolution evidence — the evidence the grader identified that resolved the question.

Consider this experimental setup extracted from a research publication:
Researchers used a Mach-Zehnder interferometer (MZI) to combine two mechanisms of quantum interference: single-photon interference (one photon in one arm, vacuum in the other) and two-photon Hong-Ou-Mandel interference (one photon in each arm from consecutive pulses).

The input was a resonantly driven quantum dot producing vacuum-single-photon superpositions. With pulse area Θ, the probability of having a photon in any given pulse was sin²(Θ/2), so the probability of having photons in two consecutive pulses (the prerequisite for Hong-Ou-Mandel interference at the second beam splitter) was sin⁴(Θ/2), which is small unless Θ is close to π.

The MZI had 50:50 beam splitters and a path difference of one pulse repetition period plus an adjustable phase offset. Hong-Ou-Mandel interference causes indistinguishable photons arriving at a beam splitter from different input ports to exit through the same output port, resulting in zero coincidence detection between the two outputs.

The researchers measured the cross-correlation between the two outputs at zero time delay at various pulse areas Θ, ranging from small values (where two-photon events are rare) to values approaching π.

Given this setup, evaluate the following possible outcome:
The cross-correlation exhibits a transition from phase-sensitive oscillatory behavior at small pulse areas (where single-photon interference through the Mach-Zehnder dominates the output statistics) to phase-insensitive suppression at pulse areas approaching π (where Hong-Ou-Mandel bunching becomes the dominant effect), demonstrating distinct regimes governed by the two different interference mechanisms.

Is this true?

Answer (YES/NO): NO